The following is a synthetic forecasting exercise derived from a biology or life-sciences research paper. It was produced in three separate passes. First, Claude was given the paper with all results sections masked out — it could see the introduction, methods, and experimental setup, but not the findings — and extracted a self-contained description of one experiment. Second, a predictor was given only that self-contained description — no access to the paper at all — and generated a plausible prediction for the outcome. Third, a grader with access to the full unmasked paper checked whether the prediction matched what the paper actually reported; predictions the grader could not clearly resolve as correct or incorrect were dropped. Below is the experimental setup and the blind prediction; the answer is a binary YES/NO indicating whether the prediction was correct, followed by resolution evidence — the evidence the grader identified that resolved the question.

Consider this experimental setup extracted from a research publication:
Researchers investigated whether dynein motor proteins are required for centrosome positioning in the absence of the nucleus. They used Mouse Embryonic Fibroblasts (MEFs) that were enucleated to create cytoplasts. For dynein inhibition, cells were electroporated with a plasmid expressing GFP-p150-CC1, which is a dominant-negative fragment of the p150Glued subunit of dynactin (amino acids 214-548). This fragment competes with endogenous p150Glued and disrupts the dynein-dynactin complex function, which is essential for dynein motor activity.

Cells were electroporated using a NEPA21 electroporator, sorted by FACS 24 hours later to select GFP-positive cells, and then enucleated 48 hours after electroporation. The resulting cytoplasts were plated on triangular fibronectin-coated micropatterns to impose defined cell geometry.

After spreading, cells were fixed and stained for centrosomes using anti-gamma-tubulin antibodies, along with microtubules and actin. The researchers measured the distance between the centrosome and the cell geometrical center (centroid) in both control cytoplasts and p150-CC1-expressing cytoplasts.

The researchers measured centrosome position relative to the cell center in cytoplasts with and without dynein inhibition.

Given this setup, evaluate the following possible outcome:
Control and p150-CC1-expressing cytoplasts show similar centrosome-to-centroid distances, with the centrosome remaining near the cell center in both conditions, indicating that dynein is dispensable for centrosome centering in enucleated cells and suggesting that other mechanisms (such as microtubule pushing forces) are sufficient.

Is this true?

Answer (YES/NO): NO